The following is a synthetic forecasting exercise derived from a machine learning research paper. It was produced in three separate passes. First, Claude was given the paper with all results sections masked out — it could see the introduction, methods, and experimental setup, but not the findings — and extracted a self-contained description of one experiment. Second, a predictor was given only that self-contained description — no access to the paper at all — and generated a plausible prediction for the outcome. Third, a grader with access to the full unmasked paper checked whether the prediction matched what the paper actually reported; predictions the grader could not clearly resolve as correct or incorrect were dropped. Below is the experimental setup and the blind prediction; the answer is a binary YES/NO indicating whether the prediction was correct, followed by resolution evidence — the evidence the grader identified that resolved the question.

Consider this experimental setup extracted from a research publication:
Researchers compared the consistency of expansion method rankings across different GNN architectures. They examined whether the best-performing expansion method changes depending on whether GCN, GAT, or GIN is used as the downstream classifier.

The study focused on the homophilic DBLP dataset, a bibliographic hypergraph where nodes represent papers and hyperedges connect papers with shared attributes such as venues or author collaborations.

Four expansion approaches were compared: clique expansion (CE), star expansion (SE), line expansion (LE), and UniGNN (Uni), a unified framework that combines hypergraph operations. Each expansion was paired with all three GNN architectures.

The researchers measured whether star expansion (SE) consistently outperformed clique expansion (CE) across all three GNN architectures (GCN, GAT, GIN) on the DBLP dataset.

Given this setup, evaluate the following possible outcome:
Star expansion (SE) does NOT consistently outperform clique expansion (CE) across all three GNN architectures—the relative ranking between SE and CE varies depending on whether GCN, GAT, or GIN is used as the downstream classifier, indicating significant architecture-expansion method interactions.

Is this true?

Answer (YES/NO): YES